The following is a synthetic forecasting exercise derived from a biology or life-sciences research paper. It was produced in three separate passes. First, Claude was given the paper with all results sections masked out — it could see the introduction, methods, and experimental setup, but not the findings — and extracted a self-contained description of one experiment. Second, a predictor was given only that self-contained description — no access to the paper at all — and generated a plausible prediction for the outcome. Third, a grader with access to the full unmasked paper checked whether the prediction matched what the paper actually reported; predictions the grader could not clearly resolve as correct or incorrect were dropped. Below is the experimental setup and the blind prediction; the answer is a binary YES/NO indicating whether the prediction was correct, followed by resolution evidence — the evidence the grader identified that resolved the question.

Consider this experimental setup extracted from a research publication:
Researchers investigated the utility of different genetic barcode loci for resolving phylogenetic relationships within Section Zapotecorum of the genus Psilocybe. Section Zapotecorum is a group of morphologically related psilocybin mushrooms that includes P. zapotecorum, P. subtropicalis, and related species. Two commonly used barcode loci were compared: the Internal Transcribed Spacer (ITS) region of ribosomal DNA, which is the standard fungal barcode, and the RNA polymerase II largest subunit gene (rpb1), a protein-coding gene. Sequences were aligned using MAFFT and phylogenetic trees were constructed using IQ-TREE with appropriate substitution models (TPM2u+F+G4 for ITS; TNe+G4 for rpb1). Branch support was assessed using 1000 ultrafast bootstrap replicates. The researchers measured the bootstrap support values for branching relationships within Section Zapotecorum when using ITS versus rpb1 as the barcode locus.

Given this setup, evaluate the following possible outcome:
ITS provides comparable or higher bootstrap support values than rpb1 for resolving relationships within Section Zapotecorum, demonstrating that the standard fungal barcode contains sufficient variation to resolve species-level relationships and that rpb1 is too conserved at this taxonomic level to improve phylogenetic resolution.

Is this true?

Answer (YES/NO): NO